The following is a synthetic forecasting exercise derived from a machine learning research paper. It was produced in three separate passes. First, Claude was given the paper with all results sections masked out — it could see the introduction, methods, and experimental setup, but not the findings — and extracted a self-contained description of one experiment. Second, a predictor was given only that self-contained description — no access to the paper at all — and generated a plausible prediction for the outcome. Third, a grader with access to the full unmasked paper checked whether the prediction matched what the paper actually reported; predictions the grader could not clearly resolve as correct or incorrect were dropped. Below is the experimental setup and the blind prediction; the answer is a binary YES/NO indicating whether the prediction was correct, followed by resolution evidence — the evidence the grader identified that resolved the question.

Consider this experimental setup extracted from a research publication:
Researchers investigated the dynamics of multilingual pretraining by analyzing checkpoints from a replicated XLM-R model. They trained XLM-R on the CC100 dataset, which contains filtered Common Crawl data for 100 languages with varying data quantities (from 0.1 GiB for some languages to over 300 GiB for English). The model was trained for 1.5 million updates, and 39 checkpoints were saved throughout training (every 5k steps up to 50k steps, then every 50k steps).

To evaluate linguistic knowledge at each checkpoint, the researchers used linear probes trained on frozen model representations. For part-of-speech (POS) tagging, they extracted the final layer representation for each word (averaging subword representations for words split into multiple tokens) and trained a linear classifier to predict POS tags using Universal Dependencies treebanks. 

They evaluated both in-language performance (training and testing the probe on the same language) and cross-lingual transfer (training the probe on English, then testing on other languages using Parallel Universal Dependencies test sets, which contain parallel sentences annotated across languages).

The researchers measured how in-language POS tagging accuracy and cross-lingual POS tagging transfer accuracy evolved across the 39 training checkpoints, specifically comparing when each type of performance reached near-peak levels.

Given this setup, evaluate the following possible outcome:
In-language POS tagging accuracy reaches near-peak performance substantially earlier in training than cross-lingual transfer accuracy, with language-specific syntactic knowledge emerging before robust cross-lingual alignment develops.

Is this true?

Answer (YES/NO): YES